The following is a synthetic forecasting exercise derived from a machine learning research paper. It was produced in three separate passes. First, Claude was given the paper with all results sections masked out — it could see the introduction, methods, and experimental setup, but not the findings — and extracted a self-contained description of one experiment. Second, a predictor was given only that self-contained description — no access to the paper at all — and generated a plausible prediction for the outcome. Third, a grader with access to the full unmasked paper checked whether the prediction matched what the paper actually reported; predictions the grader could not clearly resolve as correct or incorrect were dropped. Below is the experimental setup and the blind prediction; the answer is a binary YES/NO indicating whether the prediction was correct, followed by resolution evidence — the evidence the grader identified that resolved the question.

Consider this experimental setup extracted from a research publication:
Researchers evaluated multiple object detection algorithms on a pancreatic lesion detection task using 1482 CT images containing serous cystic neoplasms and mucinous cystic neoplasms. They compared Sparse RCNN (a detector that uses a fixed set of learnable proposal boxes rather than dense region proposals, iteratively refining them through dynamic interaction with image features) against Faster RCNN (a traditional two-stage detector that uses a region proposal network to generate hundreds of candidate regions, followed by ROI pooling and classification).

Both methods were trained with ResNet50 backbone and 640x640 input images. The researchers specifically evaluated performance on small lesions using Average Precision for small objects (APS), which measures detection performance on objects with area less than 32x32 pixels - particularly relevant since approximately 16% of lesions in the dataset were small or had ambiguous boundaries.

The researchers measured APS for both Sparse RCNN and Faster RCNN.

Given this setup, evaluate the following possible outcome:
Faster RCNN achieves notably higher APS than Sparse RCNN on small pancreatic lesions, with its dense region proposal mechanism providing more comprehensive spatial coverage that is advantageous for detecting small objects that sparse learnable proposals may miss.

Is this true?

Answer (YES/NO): YES